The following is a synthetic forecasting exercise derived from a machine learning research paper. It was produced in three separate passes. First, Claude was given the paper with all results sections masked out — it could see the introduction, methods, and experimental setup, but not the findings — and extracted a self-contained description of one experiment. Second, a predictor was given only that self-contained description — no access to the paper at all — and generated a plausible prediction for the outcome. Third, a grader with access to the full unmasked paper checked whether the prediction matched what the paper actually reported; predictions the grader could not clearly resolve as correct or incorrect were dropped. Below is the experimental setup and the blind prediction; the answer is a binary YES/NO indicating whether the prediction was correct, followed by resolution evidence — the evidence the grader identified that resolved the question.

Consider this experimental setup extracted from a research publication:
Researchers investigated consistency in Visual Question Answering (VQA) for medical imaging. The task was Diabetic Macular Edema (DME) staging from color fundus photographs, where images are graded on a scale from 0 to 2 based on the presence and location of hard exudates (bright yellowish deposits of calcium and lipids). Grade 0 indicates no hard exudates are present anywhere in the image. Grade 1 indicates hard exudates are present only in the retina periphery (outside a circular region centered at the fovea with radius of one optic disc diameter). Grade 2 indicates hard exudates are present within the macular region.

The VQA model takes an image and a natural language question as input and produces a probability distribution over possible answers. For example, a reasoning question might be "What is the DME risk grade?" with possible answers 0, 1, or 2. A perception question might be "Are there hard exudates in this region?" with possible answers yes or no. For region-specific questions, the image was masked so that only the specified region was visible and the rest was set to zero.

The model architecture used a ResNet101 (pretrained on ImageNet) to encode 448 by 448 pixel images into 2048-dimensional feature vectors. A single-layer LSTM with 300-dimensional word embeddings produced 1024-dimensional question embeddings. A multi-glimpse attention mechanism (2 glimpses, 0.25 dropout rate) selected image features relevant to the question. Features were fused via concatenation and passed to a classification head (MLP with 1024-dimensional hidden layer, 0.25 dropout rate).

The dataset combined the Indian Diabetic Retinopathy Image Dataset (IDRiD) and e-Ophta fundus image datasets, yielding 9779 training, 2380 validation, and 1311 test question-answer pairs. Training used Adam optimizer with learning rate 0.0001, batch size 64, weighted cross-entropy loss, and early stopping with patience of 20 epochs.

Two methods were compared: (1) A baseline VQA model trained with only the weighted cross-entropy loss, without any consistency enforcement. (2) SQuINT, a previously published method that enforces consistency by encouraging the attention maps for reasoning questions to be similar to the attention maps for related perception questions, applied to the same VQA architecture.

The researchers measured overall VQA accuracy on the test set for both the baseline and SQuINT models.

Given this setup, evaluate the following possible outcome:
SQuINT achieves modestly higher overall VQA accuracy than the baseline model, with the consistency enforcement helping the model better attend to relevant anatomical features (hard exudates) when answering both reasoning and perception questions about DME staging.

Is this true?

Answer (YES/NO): NO